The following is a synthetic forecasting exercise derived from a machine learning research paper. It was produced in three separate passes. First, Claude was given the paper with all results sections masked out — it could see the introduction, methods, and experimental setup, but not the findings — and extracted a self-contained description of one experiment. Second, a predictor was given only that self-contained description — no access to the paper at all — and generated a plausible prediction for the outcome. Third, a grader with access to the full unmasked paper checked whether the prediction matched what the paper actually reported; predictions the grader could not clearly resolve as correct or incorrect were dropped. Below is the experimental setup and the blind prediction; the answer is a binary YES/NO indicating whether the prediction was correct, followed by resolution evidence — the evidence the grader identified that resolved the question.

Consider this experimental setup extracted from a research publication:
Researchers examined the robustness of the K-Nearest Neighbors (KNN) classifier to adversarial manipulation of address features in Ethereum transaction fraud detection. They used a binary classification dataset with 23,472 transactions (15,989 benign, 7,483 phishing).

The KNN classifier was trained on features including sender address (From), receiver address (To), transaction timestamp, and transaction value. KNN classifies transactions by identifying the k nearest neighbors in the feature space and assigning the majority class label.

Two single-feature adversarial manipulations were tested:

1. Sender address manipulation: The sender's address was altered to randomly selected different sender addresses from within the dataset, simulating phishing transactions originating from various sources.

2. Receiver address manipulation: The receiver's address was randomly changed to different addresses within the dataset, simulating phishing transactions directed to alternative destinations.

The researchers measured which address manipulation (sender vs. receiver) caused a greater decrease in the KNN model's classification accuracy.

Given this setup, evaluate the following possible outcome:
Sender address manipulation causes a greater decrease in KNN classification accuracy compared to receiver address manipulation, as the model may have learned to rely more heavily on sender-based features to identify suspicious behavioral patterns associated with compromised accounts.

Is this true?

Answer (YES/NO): YES